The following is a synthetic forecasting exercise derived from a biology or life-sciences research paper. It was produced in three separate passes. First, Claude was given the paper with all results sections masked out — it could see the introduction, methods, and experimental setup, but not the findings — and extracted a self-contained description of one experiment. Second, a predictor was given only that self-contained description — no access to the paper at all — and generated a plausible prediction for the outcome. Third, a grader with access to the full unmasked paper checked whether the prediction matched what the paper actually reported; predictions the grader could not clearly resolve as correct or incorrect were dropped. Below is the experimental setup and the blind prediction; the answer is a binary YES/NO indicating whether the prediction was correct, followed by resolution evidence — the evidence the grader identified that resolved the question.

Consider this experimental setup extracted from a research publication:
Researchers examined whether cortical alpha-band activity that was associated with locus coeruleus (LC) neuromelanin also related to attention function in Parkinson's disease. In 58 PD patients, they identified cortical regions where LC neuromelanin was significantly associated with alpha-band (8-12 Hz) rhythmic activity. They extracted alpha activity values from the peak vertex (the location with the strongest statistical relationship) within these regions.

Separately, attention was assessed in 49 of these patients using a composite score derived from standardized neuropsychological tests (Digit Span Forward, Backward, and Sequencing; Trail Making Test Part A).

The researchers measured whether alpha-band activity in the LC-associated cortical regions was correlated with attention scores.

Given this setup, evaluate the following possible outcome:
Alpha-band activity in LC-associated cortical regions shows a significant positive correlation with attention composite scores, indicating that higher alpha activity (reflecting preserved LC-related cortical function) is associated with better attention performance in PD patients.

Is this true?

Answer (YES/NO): NO